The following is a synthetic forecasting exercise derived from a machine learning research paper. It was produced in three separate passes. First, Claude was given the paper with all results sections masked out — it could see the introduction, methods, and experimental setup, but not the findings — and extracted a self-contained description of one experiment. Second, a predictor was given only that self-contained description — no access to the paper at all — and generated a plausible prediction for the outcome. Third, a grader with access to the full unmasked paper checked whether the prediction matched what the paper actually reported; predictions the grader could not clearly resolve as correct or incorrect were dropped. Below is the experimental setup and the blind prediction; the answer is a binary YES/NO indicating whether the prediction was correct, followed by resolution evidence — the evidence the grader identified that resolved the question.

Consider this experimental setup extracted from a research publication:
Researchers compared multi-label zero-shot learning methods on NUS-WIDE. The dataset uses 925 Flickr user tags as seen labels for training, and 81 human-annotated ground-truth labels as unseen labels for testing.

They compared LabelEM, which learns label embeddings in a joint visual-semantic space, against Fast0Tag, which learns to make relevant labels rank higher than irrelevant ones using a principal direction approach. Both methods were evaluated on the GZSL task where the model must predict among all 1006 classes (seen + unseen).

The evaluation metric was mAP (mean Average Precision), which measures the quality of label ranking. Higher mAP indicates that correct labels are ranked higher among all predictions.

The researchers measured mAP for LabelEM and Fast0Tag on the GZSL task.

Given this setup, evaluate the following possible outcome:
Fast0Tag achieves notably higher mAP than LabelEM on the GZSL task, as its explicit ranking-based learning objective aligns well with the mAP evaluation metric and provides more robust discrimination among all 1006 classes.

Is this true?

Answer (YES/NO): YES